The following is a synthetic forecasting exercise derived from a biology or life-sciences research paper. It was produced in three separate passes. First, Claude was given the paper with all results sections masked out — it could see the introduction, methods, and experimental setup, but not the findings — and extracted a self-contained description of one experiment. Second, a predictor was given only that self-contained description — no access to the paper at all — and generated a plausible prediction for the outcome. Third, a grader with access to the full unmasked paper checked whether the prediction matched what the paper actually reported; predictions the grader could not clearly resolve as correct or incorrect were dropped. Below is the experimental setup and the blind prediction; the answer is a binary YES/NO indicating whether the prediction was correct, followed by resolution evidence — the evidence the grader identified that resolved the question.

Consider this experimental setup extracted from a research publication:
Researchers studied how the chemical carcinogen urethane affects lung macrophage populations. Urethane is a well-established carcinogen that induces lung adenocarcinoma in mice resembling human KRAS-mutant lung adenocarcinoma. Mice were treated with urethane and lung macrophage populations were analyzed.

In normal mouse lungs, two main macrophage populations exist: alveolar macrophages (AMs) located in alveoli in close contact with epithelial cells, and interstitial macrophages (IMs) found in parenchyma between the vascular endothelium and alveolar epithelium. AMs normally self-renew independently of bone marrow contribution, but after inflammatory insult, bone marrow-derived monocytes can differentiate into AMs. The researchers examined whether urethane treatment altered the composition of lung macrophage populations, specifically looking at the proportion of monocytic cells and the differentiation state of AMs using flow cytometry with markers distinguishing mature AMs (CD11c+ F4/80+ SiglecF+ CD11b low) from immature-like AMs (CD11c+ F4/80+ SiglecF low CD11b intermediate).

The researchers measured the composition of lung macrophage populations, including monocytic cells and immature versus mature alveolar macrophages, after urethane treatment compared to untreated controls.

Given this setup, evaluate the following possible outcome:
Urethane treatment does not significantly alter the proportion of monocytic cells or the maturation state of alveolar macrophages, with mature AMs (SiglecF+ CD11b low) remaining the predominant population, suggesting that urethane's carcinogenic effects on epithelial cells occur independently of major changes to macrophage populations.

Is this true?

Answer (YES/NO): NO